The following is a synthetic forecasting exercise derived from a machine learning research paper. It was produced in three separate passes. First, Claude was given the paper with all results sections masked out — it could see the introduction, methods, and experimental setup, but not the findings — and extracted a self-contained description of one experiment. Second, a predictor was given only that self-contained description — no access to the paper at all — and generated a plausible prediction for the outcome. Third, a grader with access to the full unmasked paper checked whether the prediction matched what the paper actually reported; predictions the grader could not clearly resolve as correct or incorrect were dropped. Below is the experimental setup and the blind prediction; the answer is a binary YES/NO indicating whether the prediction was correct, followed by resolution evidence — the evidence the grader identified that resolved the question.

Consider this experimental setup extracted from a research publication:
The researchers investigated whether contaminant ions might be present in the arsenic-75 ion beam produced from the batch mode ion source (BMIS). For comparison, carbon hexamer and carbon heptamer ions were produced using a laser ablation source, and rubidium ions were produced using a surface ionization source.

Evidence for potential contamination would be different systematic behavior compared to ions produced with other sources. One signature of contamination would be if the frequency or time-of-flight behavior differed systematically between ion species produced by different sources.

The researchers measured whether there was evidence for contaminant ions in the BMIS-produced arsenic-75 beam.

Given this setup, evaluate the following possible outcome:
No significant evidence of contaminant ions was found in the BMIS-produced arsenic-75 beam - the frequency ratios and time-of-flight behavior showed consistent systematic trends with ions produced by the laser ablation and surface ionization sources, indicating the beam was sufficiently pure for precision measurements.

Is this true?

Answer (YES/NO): NO